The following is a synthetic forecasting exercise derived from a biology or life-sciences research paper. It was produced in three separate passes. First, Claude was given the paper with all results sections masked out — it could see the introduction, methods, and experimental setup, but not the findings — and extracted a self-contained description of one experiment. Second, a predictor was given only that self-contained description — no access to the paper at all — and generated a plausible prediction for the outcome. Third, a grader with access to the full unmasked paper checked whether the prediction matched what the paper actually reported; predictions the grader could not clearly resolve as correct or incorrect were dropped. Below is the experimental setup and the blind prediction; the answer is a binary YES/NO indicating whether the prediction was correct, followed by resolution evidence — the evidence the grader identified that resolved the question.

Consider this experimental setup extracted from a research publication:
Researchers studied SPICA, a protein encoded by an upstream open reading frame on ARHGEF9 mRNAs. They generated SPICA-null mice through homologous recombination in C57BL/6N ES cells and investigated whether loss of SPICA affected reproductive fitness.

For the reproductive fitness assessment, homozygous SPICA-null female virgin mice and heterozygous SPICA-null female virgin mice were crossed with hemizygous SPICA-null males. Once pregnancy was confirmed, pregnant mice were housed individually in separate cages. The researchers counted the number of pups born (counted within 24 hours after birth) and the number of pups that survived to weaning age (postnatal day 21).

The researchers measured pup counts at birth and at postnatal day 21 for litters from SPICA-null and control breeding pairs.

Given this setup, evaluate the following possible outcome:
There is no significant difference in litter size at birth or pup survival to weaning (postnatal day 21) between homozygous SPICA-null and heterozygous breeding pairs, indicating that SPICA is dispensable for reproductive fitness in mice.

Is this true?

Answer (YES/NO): NO